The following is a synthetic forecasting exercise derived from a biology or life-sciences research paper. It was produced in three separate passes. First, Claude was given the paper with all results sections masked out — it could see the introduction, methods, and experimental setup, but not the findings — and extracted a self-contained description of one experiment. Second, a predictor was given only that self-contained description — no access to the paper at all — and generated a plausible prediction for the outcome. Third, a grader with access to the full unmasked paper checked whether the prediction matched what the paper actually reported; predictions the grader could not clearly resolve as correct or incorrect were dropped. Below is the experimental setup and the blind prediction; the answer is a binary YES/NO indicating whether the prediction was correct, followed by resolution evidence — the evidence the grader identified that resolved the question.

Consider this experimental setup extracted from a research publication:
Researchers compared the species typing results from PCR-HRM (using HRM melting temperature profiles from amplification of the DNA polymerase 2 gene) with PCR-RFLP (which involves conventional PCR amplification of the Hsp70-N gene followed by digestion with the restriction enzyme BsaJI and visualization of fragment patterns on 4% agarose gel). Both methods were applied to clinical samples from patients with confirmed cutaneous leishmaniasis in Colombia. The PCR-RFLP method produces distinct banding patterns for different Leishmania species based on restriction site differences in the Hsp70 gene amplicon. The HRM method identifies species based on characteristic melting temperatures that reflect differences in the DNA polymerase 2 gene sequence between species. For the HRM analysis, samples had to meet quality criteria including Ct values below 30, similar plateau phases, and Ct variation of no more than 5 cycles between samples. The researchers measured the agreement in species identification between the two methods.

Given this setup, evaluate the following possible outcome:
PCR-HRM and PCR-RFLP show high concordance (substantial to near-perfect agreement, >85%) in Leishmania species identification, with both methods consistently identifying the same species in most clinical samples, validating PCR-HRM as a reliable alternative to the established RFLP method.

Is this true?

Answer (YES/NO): YES